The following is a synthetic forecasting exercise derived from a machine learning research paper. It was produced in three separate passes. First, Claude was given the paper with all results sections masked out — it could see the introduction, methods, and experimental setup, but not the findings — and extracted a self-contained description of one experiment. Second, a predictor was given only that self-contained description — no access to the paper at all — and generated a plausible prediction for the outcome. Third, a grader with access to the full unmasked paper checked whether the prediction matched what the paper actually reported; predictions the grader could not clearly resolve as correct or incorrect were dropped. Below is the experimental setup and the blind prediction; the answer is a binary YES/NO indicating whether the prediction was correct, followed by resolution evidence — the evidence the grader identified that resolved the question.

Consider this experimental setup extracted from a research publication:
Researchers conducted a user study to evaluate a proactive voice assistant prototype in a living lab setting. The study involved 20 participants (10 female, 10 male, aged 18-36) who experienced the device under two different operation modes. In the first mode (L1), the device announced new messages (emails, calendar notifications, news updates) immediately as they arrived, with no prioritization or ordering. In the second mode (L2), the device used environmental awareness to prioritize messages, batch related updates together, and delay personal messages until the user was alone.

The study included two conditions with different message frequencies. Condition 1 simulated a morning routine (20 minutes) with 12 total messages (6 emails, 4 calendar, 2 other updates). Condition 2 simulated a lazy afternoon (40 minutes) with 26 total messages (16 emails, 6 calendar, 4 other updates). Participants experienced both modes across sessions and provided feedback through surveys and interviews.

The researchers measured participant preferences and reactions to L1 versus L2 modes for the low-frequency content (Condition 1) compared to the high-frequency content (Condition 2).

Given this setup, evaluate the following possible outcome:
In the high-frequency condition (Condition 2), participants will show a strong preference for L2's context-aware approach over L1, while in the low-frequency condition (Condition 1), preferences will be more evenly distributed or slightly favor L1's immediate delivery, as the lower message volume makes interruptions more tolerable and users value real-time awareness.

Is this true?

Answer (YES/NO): NO